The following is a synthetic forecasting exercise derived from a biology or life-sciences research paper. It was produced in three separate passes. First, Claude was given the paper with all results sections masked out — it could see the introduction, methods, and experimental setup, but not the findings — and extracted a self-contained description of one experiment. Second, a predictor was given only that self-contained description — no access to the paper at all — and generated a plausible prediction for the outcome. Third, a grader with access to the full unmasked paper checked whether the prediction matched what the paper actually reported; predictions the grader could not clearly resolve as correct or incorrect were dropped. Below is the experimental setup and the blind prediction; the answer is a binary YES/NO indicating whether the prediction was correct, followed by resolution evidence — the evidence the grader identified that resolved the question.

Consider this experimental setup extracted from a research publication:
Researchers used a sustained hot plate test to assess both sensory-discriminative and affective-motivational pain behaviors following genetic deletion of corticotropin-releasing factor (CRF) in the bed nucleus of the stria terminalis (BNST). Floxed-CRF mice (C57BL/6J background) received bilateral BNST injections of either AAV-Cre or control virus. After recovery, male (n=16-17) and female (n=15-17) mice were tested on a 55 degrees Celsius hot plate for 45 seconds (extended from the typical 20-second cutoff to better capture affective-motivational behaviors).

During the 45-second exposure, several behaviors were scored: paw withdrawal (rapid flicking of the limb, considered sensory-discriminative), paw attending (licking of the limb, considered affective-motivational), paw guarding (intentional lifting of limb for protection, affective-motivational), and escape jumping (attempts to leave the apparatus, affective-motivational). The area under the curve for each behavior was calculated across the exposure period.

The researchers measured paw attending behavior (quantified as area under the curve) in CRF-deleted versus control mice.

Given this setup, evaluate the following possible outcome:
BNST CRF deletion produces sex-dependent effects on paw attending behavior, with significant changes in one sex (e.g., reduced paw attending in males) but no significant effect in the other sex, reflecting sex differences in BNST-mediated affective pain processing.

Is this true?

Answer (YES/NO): NO